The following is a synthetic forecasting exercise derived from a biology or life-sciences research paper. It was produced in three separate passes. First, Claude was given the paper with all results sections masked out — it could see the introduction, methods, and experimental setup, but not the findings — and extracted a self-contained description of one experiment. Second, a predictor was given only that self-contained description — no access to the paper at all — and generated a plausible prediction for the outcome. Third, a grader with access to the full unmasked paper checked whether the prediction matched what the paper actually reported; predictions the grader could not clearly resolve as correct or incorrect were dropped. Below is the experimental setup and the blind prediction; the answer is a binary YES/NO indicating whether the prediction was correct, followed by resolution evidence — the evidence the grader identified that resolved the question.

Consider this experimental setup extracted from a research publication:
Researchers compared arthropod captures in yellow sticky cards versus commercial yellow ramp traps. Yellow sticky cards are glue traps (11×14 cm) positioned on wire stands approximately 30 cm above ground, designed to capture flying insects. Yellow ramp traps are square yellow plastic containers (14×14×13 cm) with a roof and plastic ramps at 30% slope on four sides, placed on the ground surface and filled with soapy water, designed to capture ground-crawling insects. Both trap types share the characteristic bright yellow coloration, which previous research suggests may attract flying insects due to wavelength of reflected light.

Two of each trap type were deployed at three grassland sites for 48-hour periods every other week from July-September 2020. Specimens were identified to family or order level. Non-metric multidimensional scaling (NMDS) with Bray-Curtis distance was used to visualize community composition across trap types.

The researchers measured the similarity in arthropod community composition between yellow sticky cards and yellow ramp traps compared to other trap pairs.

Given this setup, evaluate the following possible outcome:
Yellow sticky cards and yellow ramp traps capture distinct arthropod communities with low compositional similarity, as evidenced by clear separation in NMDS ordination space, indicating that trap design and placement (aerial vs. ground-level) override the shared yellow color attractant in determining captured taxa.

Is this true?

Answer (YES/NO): YES